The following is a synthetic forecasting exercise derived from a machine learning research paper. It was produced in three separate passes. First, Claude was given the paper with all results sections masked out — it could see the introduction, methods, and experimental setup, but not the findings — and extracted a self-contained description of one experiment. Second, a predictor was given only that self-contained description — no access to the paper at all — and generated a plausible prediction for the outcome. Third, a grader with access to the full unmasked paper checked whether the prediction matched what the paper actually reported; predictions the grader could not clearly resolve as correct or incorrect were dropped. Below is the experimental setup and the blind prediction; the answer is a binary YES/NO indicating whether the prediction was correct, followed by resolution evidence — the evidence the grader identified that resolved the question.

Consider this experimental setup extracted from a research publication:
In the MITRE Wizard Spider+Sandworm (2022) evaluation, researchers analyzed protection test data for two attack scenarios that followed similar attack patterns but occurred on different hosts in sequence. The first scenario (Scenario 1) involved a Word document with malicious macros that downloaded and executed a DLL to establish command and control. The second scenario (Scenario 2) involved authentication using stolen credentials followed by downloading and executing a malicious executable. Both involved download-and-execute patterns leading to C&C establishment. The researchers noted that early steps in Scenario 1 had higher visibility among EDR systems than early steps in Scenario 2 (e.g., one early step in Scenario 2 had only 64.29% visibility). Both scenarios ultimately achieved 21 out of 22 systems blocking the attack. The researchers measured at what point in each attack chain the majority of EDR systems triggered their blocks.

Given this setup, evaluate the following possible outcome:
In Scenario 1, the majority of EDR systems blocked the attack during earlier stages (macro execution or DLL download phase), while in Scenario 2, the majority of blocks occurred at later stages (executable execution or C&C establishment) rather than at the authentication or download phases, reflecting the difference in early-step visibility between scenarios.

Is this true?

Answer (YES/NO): NO